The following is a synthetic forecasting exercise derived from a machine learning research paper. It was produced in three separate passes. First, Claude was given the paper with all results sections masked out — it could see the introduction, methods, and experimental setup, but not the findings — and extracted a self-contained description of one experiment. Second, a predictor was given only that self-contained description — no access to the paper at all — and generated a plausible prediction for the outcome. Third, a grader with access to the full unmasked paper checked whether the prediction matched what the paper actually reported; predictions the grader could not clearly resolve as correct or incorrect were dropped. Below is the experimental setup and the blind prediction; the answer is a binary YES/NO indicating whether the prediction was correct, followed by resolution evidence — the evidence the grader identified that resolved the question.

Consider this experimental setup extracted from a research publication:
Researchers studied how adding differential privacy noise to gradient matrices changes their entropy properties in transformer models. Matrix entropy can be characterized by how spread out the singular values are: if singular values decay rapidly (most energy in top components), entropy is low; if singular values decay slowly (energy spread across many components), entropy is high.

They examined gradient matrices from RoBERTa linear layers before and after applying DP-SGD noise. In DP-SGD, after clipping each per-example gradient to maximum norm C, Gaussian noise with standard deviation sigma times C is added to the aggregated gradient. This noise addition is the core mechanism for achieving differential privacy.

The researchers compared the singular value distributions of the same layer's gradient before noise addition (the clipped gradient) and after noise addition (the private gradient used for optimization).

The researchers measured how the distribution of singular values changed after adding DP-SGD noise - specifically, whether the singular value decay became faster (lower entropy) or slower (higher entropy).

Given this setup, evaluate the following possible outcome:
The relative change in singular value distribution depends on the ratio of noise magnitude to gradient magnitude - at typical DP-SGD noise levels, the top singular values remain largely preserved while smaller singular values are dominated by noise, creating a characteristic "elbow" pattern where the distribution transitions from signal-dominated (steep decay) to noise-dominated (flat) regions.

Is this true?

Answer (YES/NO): NO